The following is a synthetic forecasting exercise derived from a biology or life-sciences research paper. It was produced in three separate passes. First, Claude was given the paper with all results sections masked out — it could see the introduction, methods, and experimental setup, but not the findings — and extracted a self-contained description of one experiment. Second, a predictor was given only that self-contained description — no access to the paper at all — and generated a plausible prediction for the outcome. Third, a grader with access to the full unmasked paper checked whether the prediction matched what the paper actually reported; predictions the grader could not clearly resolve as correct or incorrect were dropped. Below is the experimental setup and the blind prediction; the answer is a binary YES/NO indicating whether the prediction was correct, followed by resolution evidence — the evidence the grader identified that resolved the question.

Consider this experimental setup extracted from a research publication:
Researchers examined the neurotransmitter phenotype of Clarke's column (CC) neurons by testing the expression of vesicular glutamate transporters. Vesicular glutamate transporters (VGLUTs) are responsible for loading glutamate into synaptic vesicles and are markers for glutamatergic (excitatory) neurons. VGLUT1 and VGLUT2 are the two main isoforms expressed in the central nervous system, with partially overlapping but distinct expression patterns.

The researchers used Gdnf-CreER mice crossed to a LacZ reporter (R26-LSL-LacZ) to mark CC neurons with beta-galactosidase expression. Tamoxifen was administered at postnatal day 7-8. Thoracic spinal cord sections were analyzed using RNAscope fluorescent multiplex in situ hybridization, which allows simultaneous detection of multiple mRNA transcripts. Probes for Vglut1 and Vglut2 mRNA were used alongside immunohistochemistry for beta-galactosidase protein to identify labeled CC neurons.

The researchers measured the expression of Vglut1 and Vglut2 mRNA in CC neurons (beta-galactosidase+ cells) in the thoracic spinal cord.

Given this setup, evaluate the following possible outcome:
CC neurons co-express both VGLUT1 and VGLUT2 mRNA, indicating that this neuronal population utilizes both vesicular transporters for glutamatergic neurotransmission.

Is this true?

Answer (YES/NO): YES